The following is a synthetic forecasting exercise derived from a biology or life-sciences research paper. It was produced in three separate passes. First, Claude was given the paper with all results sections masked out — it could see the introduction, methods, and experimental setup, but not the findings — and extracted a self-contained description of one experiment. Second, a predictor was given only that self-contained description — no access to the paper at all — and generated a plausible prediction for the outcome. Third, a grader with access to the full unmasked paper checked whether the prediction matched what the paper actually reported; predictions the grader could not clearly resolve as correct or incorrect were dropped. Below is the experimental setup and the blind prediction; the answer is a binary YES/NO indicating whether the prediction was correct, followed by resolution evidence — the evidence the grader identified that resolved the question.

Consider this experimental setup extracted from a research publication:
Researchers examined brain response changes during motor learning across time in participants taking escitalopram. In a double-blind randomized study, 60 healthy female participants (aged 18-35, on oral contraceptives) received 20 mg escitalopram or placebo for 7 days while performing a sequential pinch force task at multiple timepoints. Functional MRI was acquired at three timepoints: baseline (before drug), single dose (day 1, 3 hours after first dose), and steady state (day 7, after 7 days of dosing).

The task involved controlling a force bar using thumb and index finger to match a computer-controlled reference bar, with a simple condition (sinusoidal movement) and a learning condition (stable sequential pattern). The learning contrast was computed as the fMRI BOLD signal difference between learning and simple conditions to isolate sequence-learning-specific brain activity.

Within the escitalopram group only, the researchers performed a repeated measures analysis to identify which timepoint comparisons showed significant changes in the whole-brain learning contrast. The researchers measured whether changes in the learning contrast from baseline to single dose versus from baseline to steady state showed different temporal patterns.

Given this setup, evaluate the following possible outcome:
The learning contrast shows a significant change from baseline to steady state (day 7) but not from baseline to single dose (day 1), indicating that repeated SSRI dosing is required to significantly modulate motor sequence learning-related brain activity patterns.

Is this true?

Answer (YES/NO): NO